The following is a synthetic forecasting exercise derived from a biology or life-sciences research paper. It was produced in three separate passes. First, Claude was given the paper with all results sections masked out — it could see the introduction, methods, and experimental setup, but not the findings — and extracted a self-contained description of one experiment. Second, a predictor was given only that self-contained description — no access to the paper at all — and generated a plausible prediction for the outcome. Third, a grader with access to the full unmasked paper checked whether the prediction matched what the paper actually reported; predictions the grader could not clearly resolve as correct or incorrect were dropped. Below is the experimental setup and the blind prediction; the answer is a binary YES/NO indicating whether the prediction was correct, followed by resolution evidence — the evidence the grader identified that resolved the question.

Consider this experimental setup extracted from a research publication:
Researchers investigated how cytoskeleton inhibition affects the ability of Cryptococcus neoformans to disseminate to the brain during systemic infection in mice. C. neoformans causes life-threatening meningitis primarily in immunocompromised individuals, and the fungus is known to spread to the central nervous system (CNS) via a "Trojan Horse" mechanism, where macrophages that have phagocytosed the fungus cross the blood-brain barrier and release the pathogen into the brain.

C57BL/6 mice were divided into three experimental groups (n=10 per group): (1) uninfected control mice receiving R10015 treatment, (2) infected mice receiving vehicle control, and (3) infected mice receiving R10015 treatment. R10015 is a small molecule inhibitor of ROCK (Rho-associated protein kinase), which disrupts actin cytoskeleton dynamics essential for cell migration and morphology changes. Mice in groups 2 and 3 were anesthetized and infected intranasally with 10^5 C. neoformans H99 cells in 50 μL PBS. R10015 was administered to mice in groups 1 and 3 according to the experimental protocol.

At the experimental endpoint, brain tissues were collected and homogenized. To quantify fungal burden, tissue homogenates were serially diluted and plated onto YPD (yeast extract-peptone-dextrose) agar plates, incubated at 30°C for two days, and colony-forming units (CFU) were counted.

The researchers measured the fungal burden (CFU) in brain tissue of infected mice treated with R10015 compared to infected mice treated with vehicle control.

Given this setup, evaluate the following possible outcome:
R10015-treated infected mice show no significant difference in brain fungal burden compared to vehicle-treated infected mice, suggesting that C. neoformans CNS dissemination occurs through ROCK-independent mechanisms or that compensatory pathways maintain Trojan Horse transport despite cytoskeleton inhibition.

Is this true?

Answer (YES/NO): NO